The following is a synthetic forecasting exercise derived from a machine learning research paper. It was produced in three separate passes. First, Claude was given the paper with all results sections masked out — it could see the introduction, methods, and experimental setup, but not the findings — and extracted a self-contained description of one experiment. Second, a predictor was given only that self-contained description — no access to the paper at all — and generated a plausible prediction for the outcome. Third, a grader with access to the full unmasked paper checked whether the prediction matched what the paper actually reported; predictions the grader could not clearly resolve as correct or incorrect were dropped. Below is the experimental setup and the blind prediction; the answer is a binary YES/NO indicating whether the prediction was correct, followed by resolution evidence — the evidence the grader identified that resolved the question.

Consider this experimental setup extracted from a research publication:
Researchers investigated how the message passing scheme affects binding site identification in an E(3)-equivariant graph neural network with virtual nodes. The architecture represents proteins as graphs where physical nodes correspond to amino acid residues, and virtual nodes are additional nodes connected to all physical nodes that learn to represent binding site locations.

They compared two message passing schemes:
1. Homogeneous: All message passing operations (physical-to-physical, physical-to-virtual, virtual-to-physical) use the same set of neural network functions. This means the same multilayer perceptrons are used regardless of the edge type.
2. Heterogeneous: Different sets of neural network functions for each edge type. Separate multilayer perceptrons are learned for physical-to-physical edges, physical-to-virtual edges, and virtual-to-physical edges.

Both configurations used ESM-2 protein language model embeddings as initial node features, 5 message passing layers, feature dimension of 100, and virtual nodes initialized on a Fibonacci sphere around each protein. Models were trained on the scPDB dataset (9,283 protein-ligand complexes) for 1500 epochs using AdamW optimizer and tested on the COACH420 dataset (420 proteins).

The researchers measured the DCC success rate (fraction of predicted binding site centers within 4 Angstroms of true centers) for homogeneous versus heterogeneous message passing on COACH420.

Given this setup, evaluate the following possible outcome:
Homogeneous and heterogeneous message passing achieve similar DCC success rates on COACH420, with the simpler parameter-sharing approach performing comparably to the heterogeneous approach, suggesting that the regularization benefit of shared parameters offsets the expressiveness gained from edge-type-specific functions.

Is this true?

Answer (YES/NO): NO